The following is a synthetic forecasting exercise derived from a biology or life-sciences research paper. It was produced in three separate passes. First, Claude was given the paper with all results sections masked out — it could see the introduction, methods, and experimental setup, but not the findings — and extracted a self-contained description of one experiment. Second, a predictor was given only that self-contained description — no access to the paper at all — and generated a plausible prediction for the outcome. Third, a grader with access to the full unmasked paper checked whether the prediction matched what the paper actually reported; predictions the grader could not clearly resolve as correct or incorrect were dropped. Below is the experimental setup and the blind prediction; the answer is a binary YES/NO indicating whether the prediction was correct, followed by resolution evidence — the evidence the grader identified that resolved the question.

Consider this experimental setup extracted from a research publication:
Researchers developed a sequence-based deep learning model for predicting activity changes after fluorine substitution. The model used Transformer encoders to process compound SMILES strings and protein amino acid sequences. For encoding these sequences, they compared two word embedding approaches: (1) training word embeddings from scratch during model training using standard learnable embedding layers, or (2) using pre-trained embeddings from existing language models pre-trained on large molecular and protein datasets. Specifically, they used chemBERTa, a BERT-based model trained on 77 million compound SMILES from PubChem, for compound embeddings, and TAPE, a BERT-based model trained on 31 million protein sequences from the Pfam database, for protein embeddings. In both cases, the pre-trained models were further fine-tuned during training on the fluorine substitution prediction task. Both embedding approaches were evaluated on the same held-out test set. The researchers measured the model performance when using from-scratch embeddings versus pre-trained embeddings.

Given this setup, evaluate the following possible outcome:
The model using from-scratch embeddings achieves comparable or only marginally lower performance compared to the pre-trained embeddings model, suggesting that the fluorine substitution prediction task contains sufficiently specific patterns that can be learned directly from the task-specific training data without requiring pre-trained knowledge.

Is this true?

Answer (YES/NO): NO